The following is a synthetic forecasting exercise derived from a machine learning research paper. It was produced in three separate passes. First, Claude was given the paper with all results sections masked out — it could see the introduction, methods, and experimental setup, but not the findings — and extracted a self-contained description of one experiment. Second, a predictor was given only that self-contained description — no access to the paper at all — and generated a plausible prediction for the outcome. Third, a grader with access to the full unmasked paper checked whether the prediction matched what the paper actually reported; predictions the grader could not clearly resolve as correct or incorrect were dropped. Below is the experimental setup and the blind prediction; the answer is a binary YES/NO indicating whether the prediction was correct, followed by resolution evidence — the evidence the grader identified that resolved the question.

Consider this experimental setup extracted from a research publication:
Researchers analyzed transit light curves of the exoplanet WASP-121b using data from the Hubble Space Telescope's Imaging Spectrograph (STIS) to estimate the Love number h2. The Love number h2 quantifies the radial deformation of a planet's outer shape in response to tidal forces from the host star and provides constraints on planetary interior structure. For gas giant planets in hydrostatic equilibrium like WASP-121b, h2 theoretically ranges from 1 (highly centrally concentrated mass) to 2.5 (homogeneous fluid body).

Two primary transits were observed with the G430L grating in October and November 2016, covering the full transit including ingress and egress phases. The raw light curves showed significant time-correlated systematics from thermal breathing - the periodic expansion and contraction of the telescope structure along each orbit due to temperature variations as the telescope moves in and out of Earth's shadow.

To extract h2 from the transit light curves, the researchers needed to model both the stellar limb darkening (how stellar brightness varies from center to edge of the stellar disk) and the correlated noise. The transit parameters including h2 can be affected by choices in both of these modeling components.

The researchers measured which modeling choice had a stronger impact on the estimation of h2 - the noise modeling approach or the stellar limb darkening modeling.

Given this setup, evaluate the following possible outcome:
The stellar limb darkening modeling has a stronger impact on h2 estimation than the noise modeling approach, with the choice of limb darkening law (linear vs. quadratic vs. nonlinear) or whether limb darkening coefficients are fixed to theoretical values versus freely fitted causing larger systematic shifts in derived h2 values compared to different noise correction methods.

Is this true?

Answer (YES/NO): NO